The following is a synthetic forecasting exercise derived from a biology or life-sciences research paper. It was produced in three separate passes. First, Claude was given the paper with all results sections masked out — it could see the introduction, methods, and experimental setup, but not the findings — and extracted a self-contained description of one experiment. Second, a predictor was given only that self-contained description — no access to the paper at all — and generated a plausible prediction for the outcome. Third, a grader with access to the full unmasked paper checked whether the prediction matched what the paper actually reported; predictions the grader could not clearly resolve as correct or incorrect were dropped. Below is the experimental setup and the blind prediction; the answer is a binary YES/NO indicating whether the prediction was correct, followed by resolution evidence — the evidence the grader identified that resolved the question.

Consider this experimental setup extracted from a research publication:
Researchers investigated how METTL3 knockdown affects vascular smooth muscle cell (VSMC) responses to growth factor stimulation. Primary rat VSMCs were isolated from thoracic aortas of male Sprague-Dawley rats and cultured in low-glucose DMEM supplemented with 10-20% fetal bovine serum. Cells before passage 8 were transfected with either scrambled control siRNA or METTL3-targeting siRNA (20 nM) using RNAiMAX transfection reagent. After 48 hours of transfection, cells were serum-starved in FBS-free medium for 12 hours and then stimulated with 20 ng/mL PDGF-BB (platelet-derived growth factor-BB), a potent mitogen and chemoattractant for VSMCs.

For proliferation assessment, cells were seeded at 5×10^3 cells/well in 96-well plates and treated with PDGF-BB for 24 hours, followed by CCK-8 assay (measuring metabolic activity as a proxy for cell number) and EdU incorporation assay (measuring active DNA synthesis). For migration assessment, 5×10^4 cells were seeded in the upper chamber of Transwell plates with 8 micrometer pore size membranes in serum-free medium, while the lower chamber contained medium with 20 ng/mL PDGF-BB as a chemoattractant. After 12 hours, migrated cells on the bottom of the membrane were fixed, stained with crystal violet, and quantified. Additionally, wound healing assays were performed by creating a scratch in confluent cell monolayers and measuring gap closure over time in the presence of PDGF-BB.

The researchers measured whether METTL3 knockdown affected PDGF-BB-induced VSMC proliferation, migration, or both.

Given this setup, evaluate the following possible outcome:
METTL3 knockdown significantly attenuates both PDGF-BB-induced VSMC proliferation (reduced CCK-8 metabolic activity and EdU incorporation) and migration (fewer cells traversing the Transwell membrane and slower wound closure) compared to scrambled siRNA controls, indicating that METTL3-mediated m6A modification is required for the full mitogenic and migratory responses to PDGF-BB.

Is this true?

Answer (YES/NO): NO